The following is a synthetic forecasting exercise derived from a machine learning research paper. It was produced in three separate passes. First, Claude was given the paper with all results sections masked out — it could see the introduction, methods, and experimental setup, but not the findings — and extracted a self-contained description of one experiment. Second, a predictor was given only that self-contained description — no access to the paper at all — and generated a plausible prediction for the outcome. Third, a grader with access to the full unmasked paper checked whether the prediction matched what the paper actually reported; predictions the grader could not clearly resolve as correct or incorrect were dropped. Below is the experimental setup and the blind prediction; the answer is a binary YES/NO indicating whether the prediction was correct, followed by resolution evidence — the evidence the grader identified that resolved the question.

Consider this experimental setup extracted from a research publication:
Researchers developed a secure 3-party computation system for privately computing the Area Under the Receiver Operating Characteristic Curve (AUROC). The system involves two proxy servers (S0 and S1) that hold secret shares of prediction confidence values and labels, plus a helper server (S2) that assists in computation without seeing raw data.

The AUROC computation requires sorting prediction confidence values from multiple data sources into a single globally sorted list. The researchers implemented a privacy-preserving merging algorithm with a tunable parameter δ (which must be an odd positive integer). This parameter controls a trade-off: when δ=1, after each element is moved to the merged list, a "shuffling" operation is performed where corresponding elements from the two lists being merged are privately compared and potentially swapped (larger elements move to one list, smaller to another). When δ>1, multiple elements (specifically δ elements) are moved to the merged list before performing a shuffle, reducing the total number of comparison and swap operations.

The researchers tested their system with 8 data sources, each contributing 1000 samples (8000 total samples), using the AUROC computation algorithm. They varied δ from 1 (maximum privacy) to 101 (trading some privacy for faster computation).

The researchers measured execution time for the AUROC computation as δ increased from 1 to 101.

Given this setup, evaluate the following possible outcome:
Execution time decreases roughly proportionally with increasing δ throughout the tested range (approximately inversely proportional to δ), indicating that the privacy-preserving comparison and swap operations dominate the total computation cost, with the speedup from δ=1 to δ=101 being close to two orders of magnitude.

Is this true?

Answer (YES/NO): NO